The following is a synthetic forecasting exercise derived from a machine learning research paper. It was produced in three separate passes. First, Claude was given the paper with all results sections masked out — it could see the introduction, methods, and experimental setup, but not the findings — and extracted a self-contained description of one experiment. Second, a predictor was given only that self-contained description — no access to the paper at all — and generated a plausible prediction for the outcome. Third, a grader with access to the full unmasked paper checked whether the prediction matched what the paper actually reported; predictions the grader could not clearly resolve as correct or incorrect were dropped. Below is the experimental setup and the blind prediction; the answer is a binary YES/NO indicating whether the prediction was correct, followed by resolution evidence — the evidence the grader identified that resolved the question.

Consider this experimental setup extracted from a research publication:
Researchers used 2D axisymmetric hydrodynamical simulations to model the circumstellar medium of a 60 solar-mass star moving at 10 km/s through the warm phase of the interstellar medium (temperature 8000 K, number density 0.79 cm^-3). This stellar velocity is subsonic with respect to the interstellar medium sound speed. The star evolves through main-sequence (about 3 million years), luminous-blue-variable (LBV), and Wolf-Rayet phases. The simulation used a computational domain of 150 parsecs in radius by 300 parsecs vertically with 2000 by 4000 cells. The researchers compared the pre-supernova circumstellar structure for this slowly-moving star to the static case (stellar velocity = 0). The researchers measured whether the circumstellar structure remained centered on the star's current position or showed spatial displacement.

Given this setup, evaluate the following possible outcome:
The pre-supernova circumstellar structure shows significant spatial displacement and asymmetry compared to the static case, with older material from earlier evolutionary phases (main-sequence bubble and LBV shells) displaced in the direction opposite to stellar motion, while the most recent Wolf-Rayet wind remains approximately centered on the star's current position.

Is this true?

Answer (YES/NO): NO